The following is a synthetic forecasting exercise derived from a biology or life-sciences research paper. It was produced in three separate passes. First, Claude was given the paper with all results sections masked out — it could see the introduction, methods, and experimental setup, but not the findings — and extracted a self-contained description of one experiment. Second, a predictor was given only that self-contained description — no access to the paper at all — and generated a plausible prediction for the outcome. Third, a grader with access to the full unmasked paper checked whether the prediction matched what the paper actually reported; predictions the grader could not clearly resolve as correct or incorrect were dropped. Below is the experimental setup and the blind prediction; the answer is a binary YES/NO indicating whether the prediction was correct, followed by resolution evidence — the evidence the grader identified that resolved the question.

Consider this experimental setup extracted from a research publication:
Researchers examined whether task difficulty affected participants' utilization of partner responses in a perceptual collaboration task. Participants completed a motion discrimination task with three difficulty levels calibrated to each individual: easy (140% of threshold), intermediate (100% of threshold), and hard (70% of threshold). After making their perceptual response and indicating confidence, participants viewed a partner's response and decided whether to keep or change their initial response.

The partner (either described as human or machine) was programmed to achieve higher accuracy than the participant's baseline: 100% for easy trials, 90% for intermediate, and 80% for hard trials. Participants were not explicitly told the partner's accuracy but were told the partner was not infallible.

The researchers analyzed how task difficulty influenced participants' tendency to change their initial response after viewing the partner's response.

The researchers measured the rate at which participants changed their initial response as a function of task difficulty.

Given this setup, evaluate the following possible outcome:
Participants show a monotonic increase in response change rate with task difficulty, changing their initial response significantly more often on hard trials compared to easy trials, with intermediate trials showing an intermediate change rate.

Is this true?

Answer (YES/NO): NO